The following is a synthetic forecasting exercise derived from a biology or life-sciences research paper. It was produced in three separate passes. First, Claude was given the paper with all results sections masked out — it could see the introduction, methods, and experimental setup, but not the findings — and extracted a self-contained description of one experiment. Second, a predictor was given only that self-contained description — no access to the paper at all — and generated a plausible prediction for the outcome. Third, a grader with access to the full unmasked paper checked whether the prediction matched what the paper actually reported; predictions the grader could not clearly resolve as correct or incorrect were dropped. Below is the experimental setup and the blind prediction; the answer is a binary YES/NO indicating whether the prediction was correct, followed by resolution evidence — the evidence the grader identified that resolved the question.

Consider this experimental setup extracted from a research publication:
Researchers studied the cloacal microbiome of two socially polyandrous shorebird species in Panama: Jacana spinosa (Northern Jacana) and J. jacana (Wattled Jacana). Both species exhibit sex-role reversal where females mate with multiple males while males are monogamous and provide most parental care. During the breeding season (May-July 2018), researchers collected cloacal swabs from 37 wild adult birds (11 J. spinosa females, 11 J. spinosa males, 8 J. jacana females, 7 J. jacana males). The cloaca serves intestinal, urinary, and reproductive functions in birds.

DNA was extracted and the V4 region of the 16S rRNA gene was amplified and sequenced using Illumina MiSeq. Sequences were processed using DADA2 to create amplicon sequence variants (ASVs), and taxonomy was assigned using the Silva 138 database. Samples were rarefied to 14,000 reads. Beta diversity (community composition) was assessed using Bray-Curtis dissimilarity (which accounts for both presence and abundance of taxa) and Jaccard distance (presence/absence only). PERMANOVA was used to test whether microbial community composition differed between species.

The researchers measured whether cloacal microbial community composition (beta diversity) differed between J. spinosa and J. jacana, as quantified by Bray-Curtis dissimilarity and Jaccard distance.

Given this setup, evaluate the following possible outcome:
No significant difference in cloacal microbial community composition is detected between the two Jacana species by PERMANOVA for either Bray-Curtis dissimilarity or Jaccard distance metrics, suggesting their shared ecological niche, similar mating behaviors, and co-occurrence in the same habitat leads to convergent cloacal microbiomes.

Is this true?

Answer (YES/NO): NO